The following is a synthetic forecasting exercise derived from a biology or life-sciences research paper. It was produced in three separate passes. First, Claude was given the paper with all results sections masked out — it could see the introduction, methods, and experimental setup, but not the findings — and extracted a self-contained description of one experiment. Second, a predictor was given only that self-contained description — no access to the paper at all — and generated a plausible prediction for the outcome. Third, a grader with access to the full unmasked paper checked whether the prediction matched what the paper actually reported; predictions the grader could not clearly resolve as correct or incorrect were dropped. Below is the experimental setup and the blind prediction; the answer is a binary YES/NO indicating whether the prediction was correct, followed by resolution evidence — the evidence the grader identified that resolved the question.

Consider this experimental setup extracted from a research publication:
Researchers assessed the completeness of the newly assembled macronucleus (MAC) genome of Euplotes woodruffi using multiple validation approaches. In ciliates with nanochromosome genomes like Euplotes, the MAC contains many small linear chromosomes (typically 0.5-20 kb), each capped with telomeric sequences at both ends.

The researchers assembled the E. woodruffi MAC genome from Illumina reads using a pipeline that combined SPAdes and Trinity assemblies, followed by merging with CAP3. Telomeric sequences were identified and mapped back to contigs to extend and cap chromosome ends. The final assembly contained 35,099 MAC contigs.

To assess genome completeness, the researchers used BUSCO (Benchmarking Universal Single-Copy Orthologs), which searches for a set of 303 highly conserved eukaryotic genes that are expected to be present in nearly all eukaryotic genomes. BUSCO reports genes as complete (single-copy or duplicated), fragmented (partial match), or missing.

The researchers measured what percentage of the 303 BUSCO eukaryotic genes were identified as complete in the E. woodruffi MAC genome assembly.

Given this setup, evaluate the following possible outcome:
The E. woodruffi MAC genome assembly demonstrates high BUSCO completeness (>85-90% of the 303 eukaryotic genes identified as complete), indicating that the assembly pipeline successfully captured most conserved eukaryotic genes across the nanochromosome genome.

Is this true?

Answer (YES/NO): NO